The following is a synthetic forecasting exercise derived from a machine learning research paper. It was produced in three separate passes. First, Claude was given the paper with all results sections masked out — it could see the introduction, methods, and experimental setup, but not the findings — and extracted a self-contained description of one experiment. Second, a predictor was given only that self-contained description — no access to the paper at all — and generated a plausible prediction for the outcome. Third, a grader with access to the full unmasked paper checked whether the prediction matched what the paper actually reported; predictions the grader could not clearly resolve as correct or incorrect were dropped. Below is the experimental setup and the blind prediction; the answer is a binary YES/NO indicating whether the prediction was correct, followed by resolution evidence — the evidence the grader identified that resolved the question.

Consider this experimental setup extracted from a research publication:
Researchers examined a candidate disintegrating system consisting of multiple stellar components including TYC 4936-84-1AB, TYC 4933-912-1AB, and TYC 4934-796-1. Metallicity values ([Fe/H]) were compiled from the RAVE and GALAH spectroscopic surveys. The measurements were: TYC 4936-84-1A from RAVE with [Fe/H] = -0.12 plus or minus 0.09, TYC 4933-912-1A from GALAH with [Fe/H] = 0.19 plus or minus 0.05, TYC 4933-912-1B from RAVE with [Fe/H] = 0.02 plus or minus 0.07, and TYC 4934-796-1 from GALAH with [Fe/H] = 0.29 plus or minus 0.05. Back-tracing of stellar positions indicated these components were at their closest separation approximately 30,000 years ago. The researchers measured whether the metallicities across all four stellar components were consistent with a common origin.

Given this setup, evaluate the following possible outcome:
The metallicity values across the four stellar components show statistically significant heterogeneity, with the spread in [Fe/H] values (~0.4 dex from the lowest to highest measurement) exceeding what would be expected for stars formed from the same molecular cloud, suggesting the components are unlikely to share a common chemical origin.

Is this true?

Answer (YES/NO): NO